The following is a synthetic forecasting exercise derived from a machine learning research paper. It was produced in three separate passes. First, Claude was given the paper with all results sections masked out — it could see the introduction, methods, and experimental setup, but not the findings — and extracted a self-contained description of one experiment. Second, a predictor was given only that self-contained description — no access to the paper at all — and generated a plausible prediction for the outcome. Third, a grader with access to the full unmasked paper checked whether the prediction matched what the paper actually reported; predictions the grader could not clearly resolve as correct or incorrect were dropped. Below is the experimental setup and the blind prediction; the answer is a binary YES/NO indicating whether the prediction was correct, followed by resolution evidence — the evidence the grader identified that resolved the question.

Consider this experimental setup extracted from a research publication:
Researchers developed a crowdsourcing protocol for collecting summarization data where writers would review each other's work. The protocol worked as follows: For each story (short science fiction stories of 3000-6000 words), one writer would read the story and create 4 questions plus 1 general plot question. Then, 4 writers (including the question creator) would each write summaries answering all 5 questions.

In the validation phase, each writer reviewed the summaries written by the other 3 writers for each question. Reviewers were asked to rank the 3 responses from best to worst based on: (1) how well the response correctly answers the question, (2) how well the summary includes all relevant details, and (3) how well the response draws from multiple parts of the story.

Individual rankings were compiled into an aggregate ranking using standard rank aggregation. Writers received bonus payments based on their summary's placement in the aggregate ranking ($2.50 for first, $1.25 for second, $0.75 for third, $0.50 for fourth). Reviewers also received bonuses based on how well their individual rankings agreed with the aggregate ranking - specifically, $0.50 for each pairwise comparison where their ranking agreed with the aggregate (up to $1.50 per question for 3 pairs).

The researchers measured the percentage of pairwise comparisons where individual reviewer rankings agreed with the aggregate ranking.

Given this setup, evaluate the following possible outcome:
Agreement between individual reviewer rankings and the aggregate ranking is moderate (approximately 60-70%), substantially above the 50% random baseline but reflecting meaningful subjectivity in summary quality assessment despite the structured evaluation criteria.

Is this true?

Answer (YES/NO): NO